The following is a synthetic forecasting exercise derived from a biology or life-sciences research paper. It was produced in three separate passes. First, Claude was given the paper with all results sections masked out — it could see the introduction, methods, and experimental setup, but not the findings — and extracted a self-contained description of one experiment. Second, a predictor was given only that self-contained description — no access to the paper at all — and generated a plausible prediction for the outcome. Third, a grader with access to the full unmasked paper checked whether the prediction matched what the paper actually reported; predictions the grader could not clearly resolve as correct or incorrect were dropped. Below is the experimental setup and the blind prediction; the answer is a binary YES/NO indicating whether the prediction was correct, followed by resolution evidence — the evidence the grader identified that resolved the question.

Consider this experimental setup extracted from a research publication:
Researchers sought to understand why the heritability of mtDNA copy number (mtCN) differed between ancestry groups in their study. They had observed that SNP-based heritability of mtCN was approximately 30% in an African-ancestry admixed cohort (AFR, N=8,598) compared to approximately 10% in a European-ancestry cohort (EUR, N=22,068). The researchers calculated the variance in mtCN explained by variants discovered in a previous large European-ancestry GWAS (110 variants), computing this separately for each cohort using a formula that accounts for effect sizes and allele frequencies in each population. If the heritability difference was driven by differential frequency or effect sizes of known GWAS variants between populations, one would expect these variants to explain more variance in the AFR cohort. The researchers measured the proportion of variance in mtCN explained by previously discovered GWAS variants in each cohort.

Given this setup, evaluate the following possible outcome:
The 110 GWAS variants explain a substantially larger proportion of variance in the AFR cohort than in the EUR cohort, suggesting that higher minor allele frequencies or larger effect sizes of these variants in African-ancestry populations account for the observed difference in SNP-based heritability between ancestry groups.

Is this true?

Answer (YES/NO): NO